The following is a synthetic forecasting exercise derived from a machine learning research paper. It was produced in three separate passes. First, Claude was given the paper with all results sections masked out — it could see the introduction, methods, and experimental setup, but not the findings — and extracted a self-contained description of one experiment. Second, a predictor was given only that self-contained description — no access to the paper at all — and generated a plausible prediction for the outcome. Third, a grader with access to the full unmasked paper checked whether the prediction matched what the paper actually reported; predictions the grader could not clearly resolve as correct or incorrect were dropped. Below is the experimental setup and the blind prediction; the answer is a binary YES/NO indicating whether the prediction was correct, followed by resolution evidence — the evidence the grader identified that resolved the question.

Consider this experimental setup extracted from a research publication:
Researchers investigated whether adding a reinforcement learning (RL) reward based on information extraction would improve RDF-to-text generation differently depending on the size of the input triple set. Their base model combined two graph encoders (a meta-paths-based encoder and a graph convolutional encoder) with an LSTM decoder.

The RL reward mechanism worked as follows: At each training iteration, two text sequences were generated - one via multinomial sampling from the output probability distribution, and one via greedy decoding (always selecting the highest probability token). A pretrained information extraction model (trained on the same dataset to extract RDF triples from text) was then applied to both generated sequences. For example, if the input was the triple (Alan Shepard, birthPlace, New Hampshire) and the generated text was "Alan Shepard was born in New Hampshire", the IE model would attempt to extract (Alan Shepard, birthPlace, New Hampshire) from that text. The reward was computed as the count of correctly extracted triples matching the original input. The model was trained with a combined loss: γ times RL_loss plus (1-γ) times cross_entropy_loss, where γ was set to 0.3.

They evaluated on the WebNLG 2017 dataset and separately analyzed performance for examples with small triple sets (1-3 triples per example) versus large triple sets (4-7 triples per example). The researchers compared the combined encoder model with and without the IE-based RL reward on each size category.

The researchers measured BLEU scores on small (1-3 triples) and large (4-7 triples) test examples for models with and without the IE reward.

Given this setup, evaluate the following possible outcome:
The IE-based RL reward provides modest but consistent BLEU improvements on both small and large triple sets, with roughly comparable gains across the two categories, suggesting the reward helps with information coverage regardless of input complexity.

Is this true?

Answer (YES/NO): NO